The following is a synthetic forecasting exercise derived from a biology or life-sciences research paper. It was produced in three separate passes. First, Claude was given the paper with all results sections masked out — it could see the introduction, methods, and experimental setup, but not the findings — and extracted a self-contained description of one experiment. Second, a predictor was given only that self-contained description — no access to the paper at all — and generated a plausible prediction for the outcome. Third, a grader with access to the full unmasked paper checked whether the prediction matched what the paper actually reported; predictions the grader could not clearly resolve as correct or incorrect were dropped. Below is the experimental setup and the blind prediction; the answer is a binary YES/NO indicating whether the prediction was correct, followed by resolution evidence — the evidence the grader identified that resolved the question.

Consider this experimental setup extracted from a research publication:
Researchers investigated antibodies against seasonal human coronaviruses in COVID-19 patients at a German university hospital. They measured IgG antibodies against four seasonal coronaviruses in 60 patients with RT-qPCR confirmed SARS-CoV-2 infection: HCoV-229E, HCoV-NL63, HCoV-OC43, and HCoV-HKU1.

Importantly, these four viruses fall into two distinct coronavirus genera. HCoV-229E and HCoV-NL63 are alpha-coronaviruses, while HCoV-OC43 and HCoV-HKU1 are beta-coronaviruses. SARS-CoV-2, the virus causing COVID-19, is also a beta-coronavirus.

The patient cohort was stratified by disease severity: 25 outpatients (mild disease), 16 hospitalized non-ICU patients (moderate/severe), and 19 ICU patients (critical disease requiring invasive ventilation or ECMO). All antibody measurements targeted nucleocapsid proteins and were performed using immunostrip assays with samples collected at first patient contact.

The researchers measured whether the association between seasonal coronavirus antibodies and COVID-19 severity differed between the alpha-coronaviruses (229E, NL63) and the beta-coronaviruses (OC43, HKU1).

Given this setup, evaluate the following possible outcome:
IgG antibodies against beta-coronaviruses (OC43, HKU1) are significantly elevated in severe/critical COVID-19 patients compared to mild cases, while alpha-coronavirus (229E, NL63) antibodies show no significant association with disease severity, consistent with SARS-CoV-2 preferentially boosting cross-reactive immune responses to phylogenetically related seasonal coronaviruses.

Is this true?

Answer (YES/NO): NO